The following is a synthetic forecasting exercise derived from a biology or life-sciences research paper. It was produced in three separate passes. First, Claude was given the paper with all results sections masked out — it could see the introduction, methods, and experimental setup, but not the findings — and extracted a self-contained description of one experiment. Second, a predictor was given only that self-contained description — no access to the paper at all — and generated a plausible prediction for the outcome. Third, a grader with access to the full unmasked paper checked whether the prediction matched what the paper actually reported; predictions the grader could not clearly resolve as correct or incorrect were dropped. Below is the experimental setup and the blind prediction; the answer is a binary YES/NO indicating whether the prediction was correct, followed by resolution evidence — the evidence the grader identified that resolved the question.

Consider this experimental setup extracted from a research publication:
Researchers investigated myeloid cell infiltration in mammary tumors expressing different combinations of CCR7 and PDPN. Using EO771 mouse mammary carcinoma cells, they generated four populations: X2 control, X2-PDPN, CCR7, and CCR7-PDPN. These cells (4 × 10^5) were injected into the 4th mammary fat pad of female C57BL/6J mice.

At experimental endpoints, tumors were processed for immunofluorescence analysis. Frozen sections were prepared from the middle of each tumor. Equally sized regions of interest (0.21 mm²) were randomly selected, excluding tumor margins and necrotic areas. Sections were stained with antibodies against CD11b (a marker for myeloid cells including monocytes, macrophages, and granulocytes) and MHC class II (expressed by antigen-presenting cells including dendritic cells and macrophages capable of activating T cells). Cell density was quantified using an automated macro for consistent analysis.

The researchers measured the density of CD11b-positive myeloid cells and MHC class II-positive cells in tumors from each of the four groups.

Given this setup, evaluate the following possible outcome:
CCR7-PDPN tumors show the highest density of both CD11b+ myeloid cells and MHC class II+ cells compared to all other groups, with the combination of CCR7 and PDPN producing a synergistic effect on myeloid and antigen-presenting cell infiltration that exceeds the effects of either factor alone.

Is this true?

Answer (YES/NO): NO